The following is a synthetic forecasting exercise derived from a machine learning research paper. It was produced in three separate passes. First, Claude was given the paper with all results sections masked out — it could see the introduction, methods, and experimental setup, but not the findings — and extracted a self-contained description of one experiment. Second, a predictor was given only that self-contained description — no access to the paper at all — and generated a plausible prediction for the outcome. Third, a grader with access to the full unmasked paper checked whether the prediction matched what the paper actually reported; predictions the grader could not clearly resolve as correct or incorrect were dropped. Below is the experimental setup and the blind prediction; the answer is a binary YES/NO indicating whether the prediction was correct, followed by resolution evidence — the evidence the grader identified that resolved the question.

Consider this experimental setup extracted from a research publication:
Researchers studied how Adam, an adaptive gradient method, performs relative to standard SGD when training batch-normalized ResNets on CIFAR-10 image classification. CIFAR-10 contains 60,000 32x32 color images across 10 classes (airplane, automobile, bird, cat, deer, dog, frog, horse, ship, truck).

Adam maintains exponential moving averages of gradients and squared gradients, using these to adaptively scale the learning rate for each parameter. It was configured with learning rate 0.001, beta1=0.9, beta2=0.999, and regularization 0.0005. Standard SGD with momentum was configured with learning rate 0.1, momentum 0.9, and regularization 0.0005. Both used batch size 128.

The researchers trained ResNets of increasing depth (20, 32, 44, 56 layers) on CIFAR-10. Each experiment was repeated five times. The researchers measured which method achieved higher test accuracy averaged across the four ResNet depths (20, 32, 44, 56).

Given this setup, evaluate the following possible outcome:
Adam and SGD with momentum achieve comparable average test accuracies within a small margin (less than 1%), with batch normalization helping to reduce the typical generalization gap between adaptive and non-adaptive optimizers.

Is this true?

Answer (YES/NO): NO